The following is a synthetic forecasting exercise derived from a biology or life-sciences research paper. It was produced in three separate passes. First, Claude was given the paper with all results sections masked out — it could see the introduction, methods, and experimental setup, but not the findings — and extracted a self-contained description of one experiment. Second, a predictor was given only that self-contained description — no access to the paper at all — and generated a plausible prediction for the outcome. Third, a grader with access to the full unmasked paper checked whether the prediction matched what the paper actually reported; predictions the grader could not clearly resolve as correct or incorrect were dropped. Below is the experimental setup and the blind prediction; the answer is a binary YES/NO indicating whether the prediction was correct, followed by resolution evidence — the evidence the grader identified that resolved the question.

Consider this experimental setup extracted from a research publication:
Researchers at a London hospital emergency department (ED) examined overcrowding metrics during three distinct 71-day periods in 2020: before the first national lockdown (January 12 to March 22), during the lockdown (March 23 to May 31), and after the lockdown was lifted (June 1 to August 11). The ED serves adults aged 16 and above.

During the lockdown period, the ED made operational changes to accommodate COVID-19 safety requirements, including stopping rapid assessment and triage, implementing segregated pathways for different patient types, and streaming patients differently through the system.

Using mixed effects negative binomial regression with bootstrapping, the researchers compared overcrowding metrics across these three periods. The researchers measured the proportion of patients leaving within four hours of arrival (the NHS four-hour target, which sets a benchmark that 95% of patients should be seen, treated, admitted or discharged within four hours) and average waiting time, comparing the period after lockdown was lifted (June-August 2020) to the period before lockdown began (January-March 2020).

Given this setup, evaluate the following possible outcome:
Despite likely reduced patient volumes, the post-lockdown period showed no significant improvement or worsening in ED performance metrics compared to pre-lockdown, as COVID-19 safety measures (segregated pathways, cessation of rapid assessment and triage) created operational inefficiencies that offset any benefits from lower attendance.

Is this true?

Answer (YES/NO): NO